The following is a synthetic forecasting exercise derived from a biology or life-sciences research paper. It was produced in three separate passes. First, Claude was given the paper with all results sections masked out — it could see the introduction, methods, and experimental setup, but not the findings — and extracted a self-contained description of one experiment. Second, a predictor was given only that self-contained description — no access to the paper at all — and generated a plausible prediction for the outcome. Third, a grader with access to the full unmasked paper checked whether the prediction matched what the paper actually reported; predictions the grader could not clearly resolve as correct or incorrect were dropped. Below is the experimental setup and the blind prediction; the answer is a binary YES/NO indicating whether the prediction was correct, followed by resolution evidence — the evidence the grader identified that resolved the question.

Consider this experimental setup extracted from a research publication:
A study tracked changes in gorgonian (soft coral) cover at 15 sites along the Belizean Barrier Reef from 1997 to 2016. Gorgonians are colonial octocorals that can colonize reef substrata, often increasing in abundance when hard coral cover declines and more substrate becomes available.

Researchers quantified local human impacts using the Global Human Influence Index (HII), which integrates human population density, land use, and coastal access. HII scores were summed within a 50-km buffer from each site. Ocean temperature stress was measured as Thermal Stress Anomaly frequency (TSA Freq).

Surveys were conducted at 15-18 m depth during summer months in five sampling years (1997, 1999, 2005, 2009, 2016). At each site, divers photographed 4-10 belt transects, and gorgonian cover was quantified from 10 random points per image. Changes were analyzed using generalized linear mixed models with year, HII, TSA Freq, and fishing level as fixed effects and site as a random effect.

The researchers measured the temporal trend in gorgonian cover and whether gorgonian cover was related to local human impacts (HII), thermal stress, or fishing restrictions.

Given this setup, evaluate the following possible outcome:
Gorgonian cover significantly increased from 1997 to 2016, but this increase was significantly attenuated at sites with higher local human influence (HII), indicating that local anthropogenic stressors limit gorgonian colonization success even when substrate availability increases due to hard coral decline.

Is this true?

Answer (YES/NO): NO